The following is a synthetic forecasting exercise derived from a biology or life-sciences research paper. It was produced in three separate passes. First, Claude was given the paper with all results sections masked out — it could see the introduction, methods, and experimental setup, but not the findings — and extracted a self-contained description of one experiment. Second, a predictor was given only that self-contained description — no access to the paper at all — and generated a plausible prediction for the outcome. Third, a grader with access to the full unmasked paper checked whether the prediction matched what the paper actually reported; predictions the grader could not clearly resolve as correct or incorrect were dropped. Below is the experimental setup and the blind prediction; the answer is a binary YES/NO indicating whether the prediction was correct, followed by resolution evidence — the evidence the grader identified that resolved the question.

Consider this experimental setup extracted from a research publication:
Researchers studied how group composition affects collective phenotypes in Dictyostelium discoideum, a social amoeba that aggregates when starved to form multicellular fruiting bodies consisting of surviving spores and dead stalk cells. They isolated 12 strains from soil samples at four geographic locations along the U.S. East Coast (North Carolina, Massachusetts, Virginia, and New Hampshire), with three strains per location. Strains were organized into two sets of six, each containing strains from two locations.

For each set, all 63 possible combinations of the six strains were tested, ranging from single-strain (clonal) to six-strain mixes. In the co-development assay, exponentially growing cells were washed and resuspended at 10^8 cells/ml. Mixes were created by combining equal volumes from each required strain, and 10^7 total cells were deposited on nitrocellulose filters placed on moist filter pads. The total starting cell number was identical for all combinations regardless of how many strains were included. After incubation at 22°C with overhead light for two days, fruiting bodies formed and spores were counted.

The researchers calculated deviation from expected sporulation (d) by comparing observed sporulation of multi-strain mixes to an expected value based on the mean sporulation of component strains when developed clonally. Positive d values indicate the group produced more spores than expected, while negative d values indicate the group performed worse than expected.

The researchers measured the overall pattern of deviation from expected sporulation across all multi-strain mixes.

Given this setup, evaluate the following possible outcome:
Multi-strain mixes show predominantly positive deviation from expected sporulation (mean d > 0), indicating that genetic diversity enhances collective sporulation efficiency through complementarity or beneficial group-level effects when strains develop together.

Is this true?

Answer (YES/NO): NO